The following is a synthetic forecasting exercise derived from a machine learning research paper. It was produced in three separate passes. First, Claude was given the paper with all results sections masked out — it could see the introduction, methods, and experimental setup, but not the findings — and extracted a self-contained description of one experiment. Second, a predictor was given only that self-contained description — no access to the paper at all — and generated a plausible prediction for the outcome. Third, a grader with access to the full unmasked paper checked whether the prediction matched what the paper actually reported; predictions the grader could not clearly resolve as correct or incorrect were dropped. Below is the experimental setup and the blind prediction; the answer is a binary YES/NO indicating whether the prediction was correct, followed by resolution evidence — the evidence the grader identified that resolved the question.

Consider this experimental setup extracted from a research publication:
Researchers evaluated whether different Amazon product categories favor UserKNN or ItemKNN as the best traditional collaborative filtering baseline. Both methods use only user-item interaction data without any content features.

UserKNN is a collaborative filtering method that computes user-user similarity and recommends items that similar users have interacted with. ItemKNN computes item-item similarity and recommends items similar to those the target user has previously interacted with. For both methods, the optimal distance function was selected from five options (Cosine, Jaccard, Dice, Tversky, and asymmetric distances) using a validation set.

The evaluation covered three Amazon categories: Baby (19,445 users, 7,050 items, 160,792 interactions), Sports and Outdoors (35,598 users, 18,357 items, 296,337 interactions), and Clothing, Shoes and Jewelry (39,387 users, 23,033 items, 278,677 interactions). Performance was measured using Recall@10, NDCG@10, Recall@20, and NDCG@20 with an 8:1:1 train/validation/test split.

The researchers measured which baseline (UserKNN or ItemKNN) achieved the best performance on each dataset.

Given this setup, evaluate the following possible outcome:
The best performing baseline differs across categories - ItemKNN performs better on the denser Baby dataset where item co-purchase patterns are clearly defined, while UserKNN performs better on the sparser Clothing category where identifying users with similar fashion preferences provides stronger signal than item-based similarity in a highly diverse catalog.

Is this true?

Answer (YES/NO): NO